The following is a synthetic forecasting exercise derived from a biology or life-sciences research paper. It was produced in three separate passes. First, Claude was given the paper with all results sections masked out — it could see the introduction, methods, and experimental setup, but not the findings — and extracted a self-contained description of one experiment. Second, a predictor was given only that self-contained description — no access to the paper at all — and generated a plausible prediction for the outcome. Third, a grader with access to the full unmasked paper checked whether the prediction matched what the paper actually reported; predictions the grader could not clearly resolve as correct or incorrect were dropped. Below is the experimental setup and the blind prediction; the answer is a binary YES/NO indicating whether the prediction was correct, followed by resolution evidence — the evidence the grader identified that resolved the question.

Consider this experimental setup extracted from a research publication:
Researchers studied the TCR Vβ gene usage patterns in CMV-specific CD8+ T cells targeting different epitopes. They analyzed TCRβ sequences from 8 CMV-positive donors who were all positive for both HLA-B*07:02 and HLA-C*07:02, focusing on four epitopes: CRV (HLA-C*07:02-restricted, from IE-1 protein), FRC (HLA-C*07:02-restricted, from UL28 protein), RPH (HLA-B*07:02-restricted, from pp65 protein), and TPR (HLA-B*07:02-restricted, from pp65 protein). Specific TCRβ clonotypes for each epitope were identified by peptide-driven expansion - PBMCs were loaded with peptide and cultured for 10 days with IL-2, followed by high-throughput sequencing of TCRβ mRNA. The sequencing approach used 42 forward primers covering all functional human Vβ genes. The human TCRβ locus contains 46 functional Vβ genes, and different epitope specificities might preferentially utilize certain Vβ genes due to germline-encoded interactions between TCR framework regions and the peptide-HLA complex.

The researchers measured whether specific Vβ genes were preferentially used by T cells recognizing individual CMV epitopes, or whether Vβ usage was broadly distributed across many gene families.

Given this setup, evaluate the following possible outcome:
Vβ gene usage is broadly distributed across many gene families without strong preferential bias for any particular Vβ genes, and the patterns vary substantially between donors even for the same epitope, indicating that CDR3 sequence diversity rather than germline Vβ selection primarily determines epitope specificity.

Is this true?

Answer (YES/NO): NO